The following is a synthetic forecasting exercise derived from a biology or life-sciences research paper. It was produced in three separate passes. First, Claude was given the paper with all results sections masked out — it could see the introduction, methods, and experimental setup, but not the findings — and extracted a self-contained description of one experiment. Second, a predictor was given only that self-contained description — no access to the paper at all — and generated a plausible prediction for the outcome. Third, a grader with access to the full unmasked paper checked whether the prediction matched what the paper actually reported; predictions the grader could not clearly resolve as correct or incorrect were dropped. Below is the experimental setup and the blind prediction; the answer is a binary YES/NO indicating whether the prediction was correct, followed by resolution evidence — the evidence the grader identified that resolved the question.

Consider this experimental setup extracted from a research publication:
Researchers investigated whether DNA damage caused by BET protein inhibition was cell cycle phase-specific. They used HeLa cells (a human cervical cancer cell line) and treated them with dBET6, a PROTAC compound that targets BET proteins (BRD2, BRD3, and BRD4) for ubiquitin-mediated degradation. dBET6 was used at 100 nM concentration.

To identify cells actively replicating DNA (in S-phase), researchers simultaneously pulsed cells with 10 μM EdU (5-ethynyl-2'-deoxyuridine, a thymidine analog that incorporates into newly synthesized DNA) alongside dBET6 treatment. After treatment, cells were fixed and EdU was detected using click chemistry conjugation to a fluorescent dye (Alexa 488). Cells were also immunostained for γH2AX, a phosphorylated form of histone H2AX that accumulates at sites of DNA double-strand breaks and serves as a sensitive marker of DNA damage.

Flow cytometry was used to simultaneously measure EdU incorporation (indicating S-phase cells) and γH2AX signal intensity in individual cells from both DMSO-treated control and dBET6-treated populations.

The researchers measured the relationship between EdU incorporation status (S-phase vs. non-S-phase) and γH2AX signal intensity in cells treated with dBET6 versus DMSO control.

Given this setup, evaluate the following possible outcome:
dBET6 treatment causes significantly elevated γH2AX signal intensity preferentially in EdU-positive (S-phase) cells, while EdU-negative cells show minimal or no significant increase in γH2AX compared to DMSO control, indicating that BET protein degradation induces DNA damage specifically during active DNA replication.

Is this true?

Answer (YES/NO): YES